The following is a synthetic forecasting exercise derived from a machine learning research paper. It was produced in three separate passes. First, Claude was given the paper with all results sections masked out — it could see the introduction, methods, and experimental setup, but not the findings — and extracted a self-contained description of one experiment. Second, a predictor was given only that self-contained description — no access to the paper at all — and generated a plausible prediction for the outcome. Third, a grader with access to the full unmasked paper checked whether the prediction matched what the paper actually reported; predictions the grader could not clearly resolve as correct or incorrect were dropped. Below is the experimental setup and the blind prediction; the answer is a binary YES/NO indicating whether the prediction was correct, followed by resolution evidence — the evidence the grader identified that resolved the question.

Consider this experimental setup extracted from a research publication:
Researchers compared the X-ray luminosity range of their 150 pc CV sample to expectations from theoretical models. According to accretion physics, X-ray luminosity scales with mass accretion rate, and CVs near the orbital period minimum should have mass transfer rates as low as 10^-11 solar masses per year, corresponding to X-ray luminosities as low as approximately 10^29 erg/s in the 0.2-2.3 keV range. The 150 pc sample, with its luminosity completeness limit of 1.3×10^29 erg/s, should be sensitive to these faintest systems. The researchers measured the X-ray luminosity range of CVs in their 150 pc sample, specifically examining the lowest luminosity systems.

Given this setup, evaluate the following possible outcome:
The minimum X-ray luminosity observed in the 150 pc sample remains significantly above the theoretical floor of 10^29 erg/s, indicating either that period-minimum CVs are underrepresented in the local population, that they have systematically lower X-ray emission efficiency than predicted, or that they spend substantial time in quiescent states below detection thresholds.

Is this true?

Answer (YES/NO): NO